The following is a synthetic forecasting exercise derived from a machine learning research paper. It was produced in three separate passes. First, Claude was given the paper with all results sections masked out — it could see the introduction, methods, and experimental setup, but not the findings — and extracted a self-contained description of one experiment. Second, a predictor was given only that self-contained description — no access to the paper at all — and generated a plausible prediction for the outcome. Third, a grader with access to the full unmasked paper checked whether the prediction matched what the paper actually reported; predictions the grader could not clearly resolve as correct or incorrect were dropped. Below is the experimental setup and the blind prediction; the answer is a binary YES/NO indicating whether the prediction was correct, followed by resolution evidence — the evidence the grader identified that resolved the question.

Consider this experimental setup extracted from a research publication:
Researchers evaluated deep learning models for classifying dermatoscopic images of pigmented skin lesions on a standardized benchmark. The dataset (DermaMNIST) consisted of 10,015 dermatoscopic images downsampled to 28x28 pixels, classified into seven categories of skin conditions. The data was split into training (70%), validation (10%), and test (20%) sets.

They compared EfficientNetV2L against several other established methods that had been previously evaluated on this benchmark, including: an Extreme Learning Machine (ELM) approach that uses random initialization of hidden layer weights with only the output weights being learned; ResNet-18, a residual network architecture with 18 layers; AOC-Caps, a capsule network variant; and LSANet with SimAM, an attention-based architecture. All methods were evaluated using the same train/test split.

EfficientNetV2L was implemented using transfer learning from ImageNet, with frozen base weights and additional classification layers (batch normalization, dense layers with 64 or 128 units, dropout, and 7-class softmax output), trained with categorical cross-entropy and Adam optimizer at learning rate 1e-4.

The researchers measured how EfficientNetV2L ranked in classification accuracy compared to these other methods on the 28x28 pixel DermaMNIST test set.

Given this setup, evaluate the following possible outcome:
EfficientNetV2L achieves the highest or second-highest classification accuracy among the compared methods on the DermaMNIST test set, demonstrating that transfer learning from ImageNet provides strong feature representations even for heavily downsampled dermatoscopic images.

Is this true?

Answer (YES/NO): NO